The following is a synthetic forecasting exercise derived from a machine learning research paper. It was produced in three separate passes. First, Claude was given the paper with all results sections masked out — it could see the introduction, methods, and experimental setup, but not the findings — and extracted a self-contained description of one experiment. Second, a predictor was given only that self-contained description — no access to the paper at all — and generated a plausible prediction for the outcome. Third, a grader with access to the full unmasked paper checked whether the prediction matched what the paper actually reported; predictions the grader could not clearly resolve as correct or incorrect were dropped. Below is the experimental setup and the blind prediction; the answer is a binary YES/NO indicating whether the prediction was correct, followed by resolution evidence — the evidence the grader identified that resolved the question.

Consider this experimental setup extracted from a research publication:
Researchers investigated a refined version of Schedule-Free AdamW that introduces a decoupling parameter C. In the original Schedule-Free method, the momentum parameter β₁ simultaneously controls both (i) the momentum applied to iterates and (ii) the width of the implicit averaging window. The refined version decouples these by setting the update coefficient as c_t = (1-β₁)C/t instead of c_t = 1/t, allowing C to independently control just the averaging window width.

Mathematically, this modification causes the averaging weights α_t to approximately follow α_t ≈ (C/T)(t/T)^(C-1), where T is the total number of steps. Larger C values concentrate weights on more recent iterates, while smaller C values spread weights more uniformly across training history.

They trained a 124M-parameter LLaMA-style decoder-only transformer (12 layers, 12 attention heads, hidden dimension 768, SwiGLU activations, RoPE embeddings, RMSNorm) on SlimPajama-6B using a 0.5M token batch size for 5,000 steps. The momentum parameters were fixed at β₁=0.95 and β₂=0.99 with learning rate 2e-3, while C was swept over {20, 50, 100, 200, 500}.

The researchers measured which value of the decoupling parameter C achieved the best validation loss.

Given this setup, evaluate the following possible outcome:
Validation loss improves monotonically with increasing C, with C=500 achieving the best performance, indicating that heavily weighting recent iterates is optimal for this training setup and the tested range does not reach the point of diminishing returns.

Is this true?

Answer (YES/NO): NO